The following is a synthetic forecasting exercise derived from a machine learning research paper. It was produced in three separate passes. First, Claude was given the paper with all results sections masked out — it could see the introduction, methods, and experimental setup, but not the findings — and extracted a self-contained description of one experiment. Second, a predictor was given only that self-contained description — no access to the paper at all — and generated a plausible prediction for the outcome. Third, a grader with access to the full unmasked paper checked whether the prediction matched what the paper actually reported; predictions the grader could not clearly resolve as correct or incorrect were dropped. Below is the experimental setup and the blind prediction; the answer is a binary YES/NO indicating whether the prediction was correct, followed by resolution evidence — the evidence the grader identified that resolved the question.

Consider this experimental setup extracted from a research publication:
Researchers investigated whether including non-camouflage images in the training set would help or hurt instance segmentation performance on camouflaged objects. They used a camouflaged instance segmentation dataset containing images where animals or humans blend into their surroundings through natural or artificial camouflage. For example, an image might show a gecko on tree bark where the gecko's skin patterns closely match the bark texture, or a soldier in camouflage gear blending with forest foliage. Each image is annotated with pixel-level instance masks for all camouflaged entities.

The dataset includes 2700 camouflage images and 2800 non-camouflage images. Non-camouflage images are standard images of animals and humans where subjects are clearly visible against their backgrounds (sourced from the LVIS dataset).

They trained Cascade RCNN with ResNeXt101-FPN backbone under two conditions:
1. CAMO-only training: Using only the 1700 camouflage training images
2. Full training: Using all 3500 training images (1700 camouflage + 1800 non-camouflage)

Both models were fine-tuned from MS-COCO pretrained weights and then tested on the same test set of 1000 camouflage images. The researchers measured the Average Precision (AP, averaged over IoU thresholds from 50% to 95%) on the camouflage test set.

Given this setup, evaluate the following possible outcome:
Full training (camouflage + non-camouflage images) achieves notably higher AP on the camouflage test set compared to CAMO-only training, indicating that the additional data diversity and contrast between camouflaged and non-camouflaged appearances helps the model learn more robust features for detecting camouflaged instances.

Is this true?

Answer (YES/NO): NO